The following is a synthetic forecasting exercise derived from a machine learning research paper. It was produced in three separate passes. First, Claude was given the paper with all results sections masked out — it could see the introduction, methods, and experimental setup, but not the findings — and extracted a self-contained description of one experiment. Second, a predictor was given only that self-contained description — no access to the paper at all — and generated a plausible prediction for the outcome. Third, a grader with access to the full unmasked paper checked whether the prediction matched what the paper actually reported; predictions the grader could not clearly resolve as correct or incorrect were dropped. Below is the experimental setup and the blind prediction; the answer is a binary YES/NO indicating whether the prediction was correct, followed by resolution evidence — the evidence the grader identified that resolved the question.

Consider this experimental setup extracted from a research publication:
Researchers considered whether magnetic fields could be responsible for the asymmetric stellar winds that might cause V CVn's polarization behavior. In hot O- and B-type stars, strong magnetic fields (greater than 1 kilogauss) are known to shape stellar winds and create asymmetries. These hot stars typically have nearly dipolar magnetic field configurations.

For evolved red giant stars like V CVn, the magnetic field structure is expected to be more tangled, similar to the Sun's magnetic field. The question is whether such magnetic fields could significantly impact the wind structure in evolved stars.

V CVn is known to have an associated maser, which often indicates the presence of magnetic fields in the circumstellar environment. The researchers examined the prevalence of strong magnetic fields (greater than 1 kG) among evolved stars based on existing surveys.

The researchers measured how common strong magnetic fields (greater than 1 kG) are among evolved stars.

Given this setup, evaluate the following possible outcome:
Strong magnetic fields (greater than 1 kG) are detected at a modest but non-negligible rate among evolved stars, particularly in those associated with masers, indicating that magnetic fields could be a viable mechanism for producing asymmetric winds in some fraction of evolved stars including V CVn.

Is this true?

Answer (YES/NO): NO